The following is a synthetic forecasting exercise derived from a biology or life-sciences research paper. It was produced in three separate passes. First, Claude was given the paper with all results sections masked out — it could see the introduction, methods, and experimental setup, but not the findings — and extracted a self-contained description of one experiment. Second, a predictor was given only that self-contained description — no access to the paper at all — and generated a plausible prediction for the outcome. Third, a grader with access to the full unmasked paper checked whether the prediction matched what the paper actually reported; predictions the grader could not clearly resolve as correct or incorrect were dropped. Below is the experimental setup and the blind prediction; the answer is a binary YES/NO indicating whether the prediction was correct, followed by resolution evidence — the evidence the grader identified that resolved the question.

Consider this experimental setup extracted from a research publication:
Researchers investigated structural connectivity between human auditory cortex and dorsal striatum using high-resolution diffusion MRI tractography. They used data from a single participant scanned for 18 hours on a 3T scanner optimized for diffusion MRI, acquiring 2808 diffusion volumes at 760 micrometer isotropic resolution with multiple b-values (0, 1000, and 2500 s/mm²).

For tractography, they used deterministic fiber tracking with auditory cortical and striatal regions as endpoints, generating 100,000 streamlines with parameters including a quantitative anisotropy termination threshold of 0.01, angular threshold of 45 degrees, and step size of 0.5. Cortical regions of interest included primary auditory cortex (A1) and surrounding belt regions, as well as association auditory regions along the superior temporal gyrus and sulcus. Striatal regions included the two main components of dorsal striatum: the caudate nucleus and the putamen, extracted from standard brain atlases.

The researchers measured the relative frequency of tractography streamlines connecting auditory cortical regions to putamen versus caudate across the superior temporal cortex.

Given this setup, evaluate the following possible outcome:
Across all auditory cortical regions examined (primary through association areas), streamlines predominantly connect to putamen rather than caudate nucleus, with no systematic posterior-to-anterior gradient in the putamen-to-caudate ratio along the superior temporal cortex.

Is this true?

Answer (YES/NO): NO